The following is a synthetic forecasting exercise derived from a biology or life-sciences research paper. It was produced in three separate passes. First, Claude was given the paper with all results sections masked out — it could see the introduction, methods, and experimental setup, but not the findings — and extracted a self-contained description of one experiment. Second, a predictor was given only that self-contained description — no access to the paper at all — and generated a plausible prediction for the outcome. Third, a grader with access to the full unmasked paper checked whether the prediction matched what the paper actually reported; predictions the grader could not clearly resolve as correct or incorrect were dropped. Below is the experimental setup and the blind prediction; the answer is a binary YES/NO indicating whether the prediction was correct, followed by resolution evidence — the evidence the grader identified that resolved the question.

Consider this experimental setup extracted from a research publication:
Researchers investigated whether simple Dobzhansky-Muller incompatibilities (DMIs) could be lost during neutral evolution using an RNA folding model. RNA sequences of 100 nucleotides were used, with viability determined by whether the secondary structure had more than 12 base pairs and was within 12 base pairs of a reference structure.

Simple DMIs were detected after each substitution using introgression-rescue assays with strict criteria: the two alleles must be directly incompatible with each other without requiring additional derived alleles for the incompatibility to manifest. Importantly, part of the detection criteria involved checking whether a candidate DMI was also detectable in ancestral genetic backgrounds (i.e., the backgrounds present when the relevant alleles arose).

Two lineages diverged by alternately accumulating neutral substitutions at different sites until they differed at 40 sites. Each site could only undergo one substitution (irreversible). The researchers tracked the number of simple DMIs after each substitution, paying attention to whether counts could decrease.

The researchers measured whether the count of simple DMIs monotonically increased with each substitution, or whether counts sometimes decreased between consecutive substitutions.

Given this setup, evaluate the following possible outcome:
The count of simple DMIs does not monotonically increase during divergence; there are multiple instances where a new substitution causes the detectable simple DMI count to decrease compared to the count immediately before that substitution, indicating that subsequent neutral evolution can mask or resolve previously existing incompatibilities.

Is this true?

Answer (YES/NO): YES